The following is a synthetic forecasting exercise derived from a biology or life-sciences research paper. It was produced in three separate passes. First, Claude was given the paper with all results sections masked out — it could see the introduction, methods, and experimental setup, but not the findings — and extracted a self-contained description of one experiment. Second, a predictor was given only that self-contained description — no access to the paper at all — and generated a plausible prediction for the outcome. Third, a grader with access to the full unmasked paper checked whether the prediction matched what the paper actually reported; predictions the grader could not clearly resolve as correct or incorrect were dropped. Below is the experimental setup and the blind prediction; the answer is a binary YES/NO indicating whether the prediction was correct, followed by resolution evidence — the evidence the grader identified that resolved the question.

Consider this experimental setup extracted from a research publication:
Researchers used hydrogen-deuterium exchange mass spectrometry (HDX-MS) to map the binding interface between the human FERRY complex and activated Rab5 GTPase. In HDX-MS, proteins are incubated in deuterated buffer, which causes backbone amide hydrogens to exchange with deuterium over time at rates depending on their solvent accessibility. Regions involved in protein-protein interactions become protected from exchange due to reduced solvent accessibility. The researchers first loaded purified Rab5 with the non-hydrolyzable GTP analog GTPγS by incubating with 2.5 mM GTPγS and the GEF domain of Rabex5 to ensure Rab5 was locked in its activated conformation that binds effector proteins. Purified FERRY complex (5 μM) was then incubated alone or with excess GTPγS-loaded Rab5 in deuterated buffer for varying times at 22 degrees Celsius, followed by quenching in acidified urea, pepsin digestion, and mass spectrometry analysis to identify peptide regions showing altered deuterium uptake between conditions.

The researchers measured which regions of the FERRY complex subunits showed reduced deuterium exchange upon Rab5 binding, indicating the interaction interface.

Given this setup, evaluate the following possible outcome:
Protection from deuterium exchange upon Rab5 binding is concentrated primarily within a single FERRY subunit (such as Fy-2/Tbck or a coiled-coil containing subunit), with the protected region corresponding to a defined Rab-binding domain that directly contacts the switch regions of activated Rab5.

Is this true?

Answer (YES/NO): YES